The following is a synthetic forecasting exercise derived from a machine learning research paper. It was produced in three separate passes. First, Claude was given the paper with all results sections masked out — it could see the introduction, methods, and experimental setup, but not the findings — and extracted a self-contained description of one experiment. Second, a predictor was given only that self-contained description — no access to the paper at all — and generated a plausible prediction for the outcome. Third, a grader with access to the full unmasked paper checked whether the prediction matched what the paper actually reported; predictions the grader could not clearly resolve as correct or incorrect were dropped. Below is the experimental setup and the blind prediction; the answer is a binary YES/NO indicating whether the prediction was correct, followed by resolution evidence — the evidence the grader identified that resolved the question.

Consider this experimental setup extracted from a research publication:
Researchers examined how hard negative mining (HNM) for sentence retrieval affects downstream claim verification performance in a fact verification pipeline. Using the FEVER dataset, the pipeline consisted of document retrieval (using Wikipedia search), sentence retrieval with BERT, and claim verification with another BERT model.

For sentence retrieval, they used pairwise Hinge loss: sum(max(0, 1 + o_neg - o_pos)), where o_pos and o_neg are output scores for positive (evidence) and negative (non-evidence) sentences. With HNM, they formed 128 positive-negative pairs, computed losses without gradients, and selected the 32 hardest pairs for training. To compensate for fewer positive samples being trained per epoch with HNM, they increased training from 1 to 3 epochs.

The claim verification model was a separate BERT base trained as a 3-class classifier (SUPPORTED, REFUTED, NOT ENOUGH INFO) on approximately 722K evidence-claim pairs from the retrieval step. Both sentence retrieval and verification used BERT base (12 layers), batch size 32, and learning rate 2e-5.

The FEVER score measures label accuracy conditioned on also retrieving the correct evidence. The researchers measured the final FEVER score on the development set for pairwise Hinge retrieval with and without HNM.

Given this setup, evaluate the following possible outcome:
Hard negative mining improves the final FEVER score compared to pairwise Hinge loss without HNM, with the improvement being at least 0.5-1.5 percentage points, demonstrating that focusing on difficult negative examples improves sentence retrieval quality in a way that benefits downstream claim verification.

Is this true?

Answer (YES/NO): NO